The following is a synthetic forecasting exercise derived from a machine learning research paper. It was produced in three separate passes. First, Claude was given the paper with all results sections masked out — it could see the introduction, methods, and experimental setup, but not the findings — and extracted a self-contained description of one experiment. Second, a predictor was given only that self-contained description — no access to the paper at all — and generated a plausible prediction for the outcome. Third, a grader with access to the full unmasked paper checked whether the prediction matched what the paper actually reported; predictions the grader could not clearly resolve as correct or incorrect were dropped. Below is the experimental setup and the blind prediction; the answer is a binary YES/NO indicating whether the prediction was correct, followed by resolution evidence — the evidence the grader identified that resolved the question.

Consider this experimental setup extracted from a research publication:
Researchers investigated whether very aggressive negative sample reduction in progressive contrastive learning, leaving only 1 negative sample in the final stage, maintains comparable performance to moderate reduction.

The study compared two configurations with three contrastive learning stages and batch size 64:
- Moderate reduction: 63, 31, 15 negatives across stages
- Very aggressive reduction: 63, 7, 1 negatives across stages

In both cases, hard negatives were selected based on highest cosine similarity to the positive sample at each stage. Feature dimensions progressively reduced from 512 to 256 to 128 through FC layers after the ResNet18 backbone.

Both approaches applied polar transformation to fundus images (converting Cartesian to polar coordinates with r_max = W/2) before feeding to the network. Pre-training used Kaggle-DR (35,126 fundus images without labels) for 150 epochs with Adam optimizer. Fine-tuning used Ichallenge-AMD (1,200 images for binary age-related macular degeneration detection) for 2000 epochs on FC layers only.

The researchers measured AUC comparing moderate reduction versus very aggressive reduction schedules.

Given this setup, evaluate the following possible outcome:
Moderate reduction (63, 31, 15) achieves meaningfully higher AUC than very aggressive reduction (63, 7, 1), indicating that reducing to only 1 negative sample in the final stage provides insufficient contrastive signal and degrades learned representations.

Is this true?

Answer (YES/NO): YES